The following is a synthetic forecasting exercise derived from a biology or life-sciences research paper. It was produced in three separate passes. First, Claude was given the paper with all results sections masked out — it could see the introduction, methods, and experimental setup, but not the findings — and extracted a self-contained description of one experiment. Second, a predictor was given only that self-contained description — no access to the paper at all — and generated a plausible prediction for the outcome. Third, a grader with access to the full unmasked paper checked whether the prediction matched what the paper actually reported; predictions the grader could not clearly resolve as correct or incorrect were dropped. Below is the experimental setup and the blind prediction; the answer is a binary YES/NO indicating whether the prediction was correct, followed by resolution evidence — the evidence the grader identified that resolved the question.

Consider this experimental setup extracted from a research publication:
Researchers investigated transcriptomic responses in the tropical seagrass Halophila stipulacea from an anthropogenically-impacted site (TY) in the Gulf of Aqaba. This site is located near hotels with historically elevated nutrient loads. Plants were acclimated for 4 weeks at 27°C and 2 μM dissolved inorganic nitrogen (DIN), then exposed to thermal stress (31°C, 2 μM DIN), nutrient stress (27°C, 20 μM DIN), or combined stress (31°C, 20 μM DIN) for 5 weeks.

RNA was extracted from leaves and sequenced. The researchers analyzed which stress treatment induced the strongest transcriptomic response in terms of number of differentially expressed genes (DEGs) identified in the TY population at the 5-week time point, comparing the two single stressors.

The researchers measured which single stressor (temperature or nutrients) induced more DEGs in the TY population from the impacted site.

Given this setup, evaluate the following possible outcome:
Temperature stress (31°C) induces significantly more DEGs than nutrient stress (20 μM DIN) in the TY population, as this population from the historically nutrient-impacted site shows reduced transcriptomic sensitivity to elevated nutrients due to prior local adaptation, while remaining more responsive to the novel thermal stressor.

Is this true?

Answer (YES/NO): YES